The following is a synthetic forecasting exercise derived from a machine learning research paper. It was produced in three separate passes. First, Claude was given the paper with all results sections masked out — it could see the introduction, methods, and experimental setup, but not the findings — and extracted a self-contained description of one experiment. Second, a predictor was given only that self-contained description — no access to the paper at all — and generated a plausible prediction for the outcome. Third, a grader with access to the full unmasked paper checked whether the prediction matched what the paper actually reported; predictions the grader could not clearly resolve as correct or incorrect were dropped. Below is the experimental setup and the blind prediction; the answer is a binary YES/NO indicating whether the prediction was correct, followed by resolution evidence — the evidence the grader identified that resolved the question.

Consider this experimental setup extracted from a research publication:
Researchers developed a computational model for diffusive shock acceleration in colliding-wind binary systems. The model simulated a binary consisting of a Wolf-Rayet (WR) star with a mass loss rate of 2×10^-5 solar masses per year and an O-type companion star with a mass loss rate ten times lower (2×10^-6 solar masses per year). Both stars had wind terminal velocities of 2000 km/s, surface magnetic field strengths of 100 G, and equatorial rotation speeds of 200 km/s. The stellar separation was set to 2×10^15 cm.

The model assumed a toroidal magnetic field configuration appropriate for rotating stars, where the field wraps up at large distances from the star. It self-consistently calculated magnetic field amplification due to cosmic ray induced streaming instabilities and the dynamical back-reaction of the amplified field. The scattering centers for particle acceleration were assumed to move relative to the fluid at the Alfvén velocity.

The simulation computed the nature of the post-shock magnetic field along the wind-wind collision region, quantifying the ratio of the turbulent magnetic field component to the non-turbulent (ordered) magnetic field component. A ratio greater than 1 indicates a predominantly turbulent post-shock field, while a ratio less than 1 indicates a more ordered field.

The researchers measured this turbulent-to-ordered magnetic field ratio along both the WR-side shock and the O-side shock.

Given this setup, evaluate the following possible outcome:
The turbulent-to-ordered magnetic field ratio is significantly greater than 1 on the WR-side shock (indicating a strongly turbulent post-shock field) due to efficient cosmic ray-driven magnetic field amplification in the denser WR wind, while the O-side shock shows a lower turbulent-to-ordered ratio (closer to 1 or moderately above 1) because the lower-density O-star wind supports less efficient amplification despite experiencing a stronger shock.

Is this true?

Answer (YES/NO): NO